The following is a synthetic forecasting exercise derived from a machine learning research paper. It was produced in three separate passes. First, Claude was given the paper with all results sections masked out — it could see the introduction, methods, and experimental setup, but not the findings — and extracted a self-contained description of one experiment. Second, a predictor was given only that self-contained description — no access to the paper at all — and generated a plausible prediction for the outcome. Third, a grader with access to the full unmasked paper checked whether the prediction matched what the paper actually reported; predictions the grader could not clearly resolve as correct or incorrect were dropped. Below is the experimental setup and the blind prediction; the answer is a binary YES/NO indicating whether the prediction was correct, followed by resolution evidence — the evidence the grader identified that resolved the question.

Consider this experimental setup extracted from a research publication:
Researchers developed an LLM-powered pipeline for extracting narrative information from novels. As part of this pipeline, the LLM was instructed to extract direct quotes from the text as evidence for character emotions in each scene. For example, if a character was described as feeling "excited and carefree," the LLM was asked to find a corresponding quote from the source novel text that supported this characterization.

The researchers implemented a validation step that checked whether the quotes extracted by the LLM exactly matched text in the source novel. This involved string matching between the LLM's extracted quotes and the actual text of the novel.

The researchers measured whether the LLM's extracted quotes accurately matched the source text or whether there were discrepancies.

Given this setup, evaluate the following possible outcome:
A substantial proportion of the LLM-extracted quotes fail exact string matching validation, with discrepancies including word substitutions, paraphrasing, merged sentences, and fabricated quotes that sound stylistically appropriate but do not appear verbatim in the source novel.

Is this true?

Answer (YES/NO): YES